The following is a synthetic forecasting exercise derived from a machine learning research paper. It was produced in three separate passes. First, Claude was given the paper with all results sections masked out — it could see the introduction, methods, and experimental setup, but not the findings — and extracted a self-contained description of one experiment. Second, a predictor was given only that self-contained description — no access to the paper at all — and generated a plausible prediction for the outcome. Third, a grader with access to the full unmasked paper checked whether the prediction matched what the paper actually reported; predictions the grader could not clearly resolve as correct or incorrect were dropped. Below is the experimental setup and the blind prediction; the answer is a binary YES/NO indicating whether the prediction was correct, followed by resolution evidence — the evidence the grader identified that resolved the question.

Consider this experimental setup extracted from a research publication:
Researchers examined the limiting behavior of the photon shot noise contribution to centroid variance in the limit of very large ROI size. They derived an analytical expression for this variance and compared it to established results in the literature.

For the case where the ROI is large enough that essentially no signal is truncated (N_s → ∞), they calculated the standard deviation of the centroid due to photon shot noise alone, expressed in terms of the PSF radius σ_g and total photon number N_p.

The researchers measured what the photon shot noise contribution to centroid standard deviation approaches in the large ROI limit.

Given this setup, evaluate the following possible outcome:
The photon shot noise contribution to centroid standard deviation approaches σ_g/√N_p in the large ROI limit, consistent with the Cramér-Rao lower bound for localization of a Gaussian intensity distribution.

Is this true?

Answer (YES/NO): YES